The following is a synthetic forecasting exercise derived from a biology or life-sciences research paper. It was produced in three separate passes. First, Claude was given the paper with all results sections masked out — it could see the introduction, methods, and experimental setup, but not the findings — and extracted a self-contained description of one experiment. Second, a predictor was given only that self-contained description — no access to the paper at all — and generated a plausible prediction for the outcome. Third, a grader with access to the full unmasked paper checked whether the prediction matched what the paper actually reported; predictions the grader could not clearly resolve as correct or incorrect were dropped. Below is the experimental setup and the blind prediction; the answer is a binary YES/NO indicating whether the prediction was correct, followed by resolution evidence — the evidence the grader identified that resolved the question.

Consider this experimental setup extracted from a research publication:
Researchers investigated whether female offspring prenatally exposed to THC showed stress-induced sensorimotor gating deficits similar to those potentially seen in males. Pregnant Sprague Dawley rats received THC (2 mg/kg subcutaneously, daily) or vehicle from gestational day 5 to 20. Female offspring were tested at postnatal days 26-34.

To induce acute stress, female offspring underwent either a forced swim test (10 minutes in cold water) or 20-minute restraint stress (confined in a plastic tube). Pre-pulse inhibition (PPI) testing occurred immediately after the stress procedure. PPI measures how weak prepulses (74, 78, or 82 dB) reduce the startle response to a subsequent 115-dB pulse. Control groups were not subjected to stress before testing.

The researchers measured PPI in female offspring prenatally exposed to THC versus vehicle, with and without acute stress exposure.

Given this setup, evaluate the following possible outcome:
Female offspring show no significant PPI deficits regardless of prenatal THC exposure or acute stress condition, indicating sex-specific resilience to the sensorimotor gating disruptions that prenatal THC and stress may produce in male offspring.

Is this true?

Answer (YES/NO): YES